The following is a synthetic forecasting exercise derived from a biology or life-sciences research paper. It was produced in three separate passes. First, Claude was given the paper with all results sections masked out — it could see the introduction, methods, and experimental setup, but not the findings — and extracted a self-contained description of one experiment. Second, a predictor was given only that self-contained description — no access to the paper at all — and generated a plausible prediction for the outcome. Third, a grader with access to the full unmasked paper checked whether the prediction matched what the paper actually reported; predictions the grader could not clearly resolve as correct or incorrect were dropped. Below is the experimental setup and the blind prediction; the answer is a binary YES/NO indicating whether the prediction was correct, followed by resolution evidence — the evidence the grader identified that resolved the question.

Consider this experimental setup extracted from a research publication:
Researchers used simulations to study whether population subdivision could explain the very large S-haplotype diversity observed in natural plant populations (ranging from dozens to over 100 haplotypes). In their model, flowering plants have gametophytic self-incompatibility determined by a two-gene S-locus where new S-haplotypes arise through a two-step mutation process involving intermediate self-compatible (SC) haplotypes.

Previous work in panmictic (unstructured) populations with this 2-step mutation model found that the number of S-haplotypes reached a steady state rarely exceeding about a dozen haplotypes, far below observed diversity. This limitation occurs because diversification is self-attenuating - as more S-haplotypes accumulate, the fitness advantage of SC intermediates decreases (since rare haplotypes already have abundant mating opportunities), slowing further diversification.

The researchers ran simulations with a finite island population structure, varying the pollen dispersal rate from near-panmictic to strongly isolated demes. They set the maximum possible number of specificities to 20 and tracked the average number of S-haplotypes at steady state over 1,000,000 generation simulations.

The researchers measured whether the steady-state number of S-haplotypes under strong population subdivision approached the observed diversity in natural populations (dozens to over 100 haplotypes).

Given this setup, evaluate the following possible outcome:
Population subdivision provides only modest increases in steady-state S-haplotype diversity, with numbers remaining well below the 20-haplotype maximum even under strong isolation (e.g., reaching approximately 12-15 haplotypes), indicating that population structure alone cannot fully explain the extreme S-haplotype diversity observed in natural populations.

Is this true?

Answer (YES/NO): YES